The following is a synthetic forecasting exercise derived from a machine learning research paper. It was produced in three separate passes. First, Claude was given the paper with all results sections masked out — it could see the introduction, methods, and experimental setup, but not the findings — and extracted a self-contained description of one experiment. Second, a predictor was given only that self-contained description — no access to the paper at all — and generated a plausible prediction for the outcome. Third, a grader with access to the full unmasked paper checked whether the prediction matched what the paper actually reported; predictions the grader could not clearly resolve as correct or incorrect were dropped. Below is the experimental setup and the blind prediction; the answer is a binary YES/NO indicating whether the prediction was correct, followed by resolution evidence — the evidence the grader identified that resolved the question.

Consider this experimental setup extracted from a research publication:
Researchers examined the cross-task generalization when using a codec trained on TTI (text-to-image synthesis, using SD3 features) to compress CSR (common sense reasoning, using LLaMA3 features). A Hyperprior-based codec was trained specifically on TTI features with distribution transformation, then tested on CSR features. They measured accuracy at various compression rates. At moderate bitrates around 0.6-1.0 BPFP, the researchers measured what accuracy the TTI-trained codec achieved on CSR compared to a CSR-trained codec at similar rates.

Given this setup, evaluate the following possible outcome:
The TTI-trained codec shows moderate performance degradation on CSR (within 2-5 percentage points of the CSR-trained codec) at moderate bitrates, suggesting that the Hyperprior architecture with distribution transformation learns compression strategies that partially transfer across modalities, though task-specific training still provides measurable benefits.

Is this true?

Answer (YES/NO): NO